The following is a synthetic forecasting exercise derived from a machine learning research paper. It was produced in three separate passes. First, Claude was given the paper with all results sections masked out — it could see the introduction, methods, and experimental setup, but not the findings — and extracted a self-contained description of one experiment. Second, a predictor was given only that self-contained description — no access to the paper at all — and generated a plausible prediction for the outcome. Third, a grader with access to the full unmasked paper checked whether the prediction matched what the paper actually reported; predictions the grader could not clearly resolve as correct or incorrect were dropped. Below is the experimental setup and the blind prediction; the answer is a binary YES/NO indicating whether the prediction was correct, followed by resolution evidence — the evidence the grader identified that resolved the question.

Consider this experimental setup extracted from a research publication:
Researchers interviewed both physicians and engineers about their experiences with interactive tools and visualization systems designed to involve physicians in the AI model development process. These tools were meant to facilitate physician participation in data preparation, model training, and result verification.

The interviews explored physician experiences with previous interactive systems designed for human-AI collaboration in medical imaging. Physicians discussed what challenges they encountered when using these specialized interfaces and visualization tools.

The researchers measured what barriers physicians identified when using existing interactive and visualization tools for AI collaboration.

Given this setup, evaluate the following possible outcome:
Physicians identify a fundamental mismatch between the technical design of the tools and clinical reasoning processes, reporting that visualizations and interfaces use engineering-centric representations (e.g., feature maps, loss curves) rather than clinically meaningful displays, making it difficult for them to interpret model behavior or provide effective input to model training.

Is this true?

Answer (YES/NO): YES